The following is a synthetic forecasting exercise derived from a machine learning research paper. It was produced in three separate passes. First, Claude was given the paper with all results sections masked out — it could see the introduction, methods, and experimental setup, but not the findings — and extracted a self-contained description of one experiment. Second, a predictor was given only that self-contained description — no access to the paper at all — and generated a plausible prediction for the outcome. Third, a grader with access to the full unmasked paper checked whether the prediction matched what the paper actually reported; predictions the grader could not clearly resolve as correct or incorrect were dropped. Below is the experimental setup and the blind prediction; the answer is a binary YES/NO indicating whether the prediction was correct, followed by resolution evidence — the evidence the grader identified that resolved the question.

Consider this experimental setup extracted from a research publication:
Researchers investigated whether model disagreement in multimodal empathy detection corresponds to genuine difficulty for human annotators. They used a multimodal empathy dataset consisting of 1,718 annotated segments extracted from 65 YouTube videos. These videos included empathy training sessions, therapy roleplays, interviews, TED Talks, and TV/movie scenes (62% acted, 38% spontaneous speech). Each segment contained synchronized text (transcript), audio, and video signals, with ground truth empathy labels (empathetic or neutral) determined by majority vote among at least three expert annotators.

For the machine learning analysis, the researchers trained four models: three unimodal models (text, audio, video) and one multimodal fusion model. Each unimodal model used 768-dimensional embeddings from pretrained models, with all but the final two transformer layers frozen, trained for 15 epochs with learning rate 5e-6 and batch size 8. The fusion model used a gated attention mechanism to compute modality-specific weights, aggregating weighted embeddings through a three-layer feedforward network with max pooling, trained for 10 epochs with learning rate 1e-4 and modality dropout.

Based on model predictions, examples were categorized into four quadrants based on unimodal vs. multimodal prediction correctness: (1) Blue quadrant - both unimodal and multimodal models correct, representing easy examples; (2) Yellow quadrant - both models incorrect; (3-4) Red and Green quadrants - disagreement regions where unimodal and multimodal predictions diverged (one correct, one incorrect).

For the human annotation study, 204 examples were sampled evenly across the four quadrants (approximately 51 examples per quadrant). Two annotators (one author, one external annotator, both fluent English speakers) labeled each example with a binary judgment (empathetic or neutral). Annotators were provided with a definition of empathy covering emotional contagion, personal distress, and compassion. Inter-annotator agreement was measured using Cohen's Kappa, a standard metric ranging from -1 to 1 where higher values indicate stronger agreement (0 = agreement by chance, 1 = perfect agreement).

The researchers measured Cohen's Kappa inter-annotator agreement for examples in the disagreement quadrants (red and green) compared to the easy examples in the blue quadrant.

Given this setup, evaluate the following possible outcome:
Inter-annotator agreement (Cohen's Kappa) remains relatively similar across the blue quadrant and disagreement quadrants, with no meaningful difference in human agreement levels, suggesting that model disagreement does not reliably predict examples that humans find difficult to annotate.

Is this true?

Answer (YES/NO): NO